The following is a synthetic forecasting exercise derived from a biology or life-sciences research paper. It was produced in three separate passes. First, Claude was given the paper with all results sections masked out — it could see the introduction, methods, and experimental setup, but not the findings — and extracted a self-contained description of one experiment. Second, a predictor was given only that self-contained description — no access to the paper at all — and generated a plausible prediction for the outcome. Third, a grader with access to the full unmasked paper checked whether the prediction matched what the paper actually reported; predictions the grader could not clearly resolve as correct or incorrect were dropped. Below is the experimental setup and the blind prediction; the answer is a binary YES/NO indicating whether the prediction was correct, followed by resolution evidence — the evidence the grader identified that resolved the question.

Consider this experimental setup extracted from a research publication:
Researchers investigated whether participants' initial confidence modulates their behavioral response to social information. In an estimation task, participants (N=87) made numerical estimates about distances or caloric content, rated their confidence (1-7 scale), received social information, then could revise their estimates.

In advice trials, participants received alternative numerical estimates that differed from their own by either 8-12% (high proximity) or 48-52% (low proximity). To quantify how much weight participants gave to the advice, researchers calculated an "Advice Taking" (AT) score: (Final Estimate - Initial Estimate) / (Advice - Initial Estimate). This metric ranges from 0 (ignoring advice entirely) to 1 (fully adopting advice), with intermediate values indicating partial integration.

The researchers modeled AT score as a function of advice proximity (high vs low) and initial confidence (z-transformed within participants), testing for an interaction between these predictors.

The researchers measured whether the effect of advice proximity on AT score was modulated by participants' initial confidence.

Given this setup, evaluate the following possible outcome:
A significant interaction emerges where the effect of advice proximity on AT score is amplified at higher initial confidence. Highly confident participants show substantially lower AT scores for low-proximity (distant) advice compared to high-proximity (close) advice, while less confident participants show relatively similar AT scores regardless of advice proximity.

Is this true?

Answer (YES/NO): NO